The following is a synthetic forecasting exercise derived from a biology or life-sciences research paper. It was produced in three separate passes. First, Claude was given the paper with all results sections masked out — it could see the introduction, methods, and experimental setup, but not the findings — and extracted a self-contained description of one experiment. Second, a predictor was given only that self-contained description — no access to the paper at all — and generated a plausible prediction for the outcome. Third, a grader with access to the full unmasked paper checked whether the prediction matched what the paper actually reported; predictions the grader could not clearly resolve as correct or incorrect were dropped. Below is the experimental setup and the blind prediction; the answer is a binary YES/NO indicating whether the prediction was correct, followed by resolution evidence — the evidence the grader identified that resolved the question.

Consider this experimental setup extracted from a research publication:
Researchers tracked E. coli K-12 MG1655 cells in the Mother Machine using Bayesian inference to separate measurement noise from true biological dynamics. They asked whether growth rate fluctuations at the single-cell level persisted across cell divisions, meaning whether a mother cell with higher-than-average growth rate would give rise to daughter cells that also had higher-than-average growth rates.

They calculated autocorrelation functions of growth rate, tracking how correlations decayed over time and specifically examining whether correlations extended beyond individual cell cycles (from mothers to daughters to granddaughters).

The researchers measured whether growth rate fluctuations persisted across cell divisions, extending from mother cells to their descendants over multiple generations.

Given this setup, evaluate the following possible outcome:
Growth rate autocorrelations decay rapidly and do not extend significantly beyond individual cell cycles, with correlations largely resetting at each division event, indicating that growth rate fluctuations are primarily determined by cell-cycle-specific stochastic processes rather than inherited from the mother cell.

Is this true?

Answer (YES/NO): NO